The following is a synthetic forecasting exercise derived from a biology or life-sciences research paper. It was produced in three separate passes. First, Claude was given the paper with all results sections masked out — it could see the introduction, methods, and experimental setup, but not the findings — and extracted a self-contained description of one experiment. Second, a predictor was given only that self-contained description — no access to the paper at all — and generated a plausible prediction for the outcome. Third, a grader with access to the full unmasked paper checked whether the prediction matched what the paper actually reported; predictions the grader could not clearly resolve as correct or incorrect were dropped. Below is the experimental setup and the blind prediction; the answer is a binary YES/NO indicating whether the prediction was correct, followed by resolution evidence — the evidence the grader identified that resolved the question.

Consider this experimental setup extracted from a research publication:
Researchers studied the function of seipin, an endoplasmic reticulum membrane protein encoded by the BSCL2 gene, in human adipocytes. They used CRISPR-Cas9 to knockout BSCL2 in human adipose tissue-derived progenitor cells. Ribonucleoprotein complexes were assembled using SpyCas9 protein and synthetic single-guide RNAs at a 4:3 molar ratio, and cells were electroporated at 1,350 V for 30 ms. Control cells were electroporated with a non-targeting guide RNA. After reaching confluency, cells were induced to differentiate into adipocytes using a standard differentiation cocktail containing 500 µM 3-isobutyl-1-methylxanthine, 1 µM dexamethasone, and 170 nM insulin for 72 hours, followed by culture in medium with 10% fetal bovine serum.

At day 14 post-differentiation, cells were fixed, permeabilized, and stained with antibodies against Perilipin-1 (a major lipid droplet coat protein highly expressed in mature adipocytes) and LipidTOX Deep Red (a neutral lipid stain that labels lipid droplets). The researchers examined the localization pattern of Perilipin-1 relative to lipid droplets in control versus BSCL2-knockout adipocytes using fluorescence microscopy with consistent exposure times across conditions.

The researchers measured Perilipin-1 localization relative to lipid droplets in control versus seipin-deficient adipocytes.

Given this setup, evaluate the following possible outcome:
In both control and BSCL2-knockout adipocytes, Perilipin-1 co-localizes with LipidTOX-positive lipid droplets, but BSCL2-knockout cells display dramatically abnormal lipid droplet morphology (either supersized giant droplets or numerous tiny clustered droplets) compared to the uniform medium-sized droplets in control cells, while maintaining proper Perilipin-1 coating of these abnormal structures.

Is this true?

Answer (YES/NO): NO